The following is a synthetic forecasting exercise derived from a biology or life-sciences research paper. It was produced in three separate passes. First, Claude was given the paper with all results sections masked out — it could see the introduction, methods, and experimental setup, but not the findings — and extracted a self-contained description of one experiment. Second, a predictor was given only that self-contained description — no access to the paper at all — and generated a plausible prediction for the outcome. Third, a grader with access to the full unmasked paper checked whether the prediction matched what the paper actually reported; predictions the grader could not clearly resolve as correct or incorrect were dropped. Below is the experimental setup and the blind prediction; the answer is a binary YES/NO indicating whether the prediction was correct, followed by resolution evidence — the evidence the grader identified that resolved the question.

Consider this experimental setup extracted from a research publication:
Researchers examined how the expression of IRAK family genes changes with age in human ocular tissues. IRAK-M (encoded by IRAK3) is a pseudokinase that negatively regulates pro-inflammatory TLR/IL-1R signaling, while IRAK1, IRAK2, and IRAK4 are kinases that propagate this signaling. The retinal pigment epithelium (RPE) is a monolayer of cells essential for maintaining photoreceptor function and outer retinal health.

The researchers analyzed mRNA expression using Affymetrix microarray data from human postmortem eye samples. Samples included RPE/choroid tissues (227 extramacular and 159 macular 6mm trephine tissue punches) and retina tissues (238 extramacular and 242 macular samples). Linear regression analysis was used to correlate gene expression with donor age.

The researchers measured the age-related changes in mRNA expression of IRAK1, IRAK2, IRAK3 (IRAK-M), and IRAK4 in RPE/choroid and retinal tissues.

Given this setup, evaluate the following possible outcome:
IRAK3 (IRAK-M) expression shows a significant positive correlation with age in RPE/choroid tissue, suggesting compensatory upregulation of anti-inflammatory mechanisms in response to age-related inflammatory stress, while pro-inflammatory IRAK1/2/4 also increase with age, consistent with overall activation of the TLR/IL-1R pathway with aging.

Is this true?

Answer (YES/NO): NO